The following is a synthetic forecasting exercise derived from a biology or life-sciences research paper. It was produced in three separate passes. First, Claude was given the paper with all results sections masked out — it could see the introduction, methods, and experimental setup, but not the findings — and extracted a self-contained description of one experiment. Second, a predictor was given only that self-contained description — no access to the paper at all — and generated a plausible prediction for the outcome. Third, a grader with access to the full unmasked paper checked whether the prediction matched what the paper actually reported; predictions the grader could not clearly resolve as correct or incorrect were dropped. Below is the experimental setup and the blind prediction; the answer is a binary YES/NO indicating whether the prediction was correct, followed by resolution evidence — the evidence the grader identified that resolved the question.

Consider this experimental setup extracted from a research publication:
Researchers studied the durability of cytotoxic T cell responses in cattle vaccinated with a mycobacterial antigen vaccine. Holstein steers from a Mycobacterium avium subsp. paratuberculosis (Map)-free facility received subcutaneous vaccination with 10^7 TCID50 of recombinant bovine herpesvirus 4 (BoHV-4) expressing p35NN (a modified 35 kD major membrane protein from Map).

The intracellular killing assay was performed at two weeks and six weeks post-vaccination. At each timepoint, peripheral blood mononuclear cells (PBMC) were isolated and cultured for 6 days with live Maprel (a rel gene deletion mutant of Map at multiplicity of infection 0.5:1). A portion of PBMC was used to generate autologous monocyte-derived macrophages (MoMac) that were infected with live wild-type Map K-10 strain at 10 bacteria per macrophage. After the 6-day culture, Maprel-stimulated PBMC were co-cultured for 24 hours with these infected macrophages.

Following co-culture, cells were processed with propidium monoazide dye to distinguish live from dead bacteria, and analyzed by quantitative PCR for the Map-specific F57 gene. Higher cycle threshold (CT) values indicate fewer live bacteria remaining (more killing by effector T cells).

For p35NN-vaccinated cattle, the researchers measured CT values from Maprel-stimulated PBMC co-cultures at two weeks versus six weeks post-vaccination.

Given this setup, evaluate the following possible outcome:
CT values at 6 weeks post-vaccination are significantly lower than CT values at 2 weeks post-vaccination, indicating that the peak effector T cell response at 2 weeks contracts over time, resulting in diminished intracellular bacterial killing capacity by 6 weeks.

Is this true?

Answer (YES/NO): YES